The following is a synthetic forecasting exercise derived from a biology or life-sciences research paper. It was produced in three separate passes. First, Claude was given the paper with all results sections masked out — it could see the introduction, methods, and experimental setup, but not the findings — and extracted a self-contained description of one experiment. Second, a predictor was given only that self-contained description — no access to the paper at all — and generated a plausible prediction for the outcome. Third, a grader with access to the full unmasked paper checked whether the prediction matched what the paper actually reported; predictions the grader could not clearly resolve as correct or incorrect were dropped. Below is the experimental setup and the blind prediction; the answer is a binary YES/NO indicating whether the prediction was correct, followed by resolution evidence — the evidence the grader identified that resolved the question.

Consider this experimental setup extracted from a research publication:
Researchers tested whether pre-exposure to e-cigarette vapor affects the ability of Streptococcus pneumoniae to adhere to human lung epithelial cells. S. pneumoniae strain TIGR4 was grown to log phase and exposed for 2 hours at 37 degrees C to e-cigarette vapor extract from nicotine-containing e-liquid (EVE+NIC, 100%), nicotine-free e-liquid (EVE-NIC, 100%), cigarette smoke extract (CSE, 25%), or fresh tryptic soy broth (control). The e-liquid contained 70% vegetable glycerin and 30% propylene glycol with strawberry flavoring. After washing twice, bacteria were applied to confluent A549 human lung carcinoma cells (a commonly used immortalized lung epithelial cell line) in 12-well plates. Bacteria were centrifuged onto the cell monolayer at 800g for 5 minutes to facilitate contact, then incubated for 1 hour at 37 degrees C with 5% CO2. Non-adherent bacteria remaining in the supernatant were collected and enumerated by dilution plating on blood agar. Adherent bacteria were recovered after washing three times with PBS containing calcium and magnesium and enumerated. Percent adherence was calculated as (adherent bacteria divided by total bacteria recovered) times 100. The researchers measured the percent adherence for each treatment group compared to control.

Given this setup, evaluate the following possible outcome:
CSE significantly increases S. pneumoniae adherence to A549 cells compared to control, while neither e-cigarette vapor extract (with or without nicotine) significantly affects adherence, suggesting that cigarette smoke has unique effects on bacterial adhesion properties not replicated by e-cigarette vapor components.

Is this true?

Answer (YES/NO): NO